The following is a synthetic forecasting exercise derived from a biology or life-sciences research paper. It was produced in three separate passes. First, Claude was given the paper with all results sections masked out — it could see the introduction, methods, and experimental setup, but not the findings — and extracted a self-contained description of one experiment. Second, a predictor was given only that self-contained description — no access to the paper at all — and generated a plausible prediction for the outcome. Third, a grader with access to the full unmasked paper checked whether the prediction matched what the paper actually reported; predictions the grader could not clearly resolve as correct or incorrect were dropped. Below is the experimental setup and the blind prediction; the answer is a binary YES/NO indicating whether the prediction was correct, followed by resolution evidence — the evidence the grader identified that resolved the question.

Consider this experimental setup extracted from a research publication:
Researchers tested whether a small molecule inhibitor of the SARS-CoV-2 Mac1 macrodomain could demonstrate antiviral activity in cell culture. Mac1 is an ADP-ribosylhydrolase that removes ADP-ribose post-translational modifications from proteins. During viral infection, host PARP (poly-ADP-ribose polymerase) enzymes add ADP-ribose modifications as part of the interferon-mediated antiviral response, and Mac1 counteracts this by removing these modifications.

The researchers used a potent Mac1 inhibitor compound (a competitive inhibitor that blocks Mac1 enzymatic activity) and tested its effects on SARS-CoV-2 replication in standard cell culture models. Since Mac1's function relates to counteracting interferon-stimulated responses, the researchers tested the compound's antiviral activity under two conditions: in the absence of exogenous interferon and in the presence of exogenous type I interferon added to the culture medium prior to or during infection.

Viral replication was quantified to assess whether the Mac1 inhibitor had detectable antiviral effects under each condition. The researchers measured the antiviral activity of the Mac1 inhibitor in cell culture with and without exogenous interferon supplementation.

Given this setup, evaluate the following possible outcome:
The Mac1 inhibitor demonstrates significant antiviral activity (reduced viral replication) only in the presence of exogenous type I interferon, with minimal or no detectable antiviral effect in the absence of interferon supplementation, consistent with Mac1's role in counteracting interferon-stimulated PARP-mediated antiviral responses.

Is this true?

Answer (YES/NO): NO